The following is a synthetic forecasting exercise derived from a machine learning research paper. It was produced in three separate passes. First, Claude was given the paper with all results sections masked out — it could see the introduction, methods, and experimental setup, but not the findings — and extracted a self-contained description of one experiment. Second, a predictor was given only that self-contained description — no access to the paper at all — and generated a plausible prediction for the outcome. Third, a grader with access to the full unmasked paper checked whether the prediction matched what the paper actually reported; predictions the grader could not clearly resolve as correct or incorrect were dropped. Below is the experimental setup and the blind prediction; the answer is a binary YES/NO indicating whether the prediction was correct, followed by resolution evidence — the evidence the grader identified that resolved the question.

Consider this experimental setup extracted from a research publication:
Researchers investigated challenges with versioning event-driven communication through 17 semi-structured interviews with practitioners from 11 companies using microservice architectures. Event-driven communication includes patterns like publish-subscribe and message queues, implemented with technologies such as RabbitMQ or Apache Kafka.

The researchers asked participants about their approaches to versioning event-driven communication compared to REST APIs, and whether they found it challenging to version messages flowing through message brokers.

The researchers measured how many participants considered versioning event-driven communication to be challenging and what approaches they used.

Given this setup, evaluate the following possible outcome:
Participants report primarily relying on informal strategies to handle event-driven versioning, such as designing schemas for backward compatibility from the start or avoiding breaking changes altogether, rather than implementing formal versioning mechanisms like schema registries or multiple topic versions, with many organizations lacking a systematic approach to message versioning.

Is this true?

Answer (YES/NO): NO